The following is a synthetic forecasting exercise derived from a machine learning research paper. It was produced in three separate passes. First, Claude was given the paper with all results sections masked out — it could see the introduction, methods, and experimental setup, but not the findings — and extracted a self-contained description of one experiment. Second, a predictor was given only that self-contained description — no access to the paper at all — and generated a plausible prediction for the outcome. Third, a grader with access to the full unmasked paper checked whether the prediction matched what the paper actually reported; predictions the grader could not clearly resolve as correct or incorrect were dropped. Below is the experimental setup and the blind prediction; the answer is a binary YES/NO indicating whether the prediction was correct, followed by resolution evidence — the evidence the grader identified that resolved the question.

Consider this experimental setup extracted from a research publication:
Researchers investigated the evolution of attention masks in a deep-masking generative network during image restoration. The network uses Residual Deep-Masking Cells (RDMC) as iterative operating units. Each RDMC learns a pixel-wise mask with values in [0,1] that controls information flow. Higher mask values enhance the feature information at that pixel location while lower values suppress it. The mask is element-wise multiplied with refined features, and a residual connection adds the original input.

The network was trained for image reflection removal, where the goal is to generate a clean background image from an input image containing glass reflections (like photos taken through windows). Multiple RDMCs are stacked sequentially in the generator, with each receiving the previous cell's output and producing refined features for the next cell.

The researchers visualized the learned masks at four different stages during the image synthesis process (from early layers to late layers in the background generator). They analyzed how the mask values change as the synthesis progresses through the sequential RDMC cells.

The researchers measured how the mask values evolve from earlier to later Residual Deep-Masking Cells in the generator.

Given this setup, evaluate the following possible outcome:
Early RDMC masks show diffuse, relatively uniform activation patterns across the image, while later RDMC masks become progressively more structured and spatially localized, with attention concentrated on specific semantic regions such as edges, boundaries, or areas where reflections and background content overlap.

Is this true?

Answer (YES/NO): NO